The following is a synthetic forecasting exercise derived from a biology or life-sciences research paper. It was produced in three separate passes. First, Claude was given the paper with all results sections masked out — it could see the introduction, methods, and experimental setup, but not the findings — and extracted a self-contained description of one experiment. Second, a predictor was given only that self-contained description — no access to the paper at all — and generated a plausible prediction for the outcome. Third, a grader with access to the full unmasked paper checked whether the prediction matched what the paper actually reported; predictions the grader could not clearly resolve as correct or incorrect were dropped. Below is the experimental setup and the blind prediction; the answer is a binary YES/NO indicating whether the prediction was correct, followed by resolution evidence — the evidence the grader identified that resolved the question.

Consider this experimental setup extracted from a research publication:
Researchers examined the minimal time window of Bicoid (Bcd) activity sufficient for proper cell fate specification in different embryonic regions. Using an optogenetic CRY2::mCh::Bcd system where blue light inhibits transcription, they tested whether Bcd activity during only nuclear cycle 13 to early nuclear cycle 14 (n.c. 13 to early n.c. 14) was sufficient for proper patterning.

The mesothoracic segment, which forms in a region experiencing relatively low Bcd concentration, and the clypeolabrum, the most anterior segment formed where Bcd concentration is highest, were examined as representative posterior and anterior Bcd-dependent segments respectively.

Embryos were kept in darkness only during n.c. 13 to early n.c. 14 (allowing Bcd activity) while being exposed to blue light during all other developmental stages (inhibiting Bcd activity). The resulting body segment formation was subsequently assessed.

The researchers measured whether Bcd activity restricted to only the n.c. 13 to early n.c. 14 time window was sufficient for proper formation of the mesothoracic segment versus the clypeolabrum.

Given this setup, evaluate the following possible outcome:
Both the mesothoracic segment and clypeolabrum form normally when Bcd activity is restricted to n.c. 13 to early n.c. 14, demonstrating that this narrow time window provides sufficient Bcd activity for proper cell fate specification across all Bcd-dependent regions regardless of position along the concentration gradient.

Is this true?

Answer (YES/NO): NO